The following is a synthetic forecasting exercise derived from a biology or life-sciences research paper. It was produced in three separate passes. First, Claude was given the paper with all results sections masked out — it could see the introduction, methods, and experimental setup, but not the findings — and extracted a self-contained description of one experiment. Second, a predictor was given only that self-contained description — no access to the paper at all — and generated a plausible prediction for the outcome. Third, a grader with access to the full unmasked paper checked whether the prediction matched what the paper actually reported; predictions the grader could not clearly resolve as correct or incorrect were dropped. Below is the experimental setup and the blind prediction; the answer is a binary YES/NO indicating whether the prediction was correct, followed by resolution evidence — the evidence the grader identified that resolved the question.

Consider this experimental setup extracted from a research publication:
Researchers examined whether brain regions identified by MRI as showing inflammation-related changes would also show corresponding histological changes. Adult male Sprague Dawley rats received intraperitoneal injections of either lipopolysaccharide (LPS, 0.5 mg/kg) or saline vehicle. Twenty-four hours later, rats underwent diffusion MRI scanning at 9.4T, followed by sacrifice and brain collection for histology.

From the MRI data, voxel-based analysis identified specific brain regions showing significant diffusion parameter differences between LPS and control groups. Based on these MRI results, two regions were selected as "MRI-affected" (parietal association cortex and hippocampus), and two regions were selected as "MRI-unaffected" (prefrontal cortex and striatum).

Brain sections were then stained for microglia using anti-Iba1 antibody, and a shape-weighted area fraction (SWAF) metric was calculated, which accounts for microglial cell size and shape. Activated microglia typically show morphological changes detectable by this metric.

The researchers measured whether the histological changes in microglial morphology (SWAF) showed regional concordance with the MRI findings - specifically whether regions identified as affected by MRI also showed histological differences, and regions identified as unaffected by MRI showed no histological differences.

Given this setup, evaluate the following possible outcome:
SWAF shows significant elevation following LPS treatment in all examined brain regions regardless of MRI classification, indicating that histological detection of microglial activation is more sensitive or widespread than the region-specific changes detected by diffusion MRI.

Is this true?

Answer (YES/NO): YES